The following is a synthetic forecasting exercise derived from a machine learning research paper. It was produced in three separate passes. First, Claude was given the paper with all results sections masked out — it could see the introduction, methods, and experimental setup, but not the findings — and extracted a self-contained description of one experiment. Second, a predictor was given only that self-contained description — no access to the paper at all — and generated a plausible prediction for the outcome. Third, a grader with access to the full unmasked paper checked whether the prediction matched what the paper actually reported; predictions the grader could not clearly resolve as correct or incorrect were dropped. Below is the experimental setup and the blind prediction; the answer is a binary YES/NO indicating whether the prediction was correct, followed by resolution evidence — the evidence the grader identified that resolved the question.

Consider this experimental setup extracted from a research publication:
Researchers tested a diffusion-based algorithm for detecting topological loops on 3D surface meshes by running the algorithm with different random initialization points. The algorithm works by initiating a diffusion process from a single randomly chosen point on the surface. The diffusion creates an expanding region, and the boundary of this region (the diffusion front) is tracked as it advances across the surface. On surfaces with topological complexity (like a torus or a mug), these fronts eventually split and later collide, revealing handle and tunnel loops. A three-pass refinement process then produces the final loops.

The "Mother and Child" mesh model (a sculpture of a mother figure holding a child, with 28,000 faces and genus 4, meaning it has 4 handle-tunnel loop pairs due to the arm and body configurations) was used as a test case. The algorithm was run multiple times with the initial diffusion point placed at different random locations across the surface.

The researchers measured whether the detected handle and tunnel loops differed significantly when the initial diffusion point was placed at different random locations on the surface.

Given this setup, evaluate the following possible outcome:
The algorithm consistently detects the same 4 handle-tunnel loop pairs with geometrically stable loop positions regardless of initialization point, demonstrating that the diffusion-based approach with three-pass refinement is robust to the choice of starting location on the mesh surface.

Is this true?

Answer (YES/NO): YES